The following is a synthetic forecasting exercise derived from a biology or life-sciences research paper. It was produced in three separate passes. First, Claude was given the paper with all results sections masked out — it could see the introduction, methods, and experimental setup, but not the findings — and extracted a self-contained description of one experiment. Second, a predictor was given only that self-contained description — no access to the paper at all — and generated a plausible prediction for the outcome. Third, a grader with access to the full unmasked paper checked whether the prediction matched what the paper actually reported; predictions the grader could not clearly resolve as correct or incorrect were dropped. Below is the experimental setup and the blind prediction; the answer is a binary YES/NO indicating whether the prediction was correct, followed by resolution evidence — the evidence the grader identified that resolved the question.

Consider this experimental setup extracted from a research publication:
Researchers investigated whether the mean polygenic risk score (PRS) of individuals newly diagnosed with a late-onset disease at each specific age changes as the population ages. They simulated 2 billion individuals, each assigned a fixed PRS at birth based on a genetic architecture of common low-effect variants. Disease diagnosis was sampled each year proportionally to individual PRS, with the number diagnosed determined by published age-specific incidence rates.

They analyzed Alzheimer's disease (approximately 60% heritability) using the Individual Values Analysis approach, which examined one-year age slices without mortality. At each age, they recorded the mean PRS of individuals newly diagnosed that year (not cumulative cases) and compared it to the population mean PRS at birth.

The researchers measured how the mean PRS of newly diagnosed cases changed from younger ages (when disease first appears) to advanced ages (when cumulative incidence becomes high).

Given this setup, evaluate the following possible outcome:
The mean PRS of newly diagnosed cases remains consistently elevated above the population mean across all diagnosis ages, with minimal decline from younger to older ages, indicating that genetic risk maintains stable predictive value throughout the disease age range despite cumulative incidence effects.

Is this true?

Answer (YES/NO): NO